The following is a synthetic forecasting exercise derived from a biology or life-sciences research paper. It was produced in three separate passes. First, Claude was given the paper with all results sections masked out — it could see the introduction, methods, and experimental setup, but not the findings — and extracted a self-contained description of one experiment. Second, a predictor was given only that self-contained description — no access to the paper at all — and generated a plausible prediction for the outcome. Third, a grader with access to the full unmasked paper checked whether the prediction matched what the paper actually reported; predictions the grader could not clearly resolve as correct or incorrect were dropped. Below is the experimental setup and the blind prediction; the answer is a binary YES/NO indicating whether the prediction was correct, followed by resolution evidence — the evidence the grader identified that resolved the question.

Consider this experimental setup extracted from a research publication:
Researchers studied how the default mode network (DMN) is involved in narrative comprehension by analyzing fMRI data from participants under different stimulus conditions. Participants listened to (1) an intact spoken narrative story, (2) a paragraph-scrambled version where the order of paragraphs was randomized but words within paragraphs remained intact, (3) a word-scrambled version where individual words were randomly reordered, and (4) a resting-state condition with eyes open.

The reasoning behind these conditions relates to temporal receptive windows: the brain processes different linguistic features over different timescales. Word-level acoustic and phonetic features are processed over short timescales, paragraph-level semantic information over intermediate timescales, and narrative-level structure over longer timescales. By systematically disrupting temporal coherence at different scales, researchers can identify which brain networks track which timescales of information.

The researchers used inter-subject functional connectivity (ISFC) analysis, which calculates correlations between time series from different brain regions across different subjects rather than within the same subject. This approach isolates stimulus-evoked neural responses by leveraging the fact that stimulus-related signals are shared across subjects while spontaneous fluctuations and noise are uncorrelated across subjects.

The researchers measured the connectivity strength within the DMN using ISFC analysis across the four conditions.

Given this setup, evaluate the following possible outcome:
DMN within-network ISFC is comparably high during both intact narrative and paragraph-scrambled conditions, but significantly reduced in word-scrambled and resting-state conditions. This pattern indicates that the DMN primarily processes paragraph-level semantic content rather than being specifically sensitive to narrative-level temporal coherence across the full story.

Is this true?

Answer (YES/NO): YES